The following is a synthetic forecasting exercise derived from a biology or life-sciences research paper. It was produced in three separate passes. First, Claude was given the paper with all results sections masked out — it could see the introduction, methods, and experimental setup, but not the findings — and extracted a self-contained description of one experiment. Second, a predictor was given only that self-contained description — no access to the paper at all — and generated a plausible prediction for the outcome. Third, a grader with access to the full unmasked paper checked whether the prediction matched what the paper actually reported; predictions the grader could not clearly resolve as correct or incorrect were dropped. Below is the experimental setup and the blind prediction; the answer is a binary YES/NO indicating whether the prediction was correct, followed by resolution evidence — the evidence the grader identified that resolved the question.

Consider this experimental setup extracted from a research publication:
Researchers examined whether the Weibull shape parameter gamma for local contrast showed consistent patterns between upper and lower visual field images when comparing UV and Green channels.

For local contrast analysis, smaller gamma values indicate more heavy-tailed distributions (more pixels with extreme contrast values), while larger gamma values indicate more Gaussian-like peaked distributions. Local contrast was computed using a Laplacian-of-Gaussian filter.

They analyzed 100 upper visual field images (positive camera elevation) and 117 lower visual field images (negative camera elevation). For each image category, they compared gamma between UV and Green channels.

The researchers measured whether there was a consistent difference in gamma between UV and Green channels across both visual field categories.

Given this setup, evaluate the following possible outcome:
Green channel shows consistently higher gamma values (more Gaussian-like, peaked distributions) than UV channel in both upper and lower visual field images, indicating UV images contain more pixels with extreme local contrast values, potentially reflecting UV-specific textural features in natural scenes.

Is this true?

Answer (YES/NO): NO